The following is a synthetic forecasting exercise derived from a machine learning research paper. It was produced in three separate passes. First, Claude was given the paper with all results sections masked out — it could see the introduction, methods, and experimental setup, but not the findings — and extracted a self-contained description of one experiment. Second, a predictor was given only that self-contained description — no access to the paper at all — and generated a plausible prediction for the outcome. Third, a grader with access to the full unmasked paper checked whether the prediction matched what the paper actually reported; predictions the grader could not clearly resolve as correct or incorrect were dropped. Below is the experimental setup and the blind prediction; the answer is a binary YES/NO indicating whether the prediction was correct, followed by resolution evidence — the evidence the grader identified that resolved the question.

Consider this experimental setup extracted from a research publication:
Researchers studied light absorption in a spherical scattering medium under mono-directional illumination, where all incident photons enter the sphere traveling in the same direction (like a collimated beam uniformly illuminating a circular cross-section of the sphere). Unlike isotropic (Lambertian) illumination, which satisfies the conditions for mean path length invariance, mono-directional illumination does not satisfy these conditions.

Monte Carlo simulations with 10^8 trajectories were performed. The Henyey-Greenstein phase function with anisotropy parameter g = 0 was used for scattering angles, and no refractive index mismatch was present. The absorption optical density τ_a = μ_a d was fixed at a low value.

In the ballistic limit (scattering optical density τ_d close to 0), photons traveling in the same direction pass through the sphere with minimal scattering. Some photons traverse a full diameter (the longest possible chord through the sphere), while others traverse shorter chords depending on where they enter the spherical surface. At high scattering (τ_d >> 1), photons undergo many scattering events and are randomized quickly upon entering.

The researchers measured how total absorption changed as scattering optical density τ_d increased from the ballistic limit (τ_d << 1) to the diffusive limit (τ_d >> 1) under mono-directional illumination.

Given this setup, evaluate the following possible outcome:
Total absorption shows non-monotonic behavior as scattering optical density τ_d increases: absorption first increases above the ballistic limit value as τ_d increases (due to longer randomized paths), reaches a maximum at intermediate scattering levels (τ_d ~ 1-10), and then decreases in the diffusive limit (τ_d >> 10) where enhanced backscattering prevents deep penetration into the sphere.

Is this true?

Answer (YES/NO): NO